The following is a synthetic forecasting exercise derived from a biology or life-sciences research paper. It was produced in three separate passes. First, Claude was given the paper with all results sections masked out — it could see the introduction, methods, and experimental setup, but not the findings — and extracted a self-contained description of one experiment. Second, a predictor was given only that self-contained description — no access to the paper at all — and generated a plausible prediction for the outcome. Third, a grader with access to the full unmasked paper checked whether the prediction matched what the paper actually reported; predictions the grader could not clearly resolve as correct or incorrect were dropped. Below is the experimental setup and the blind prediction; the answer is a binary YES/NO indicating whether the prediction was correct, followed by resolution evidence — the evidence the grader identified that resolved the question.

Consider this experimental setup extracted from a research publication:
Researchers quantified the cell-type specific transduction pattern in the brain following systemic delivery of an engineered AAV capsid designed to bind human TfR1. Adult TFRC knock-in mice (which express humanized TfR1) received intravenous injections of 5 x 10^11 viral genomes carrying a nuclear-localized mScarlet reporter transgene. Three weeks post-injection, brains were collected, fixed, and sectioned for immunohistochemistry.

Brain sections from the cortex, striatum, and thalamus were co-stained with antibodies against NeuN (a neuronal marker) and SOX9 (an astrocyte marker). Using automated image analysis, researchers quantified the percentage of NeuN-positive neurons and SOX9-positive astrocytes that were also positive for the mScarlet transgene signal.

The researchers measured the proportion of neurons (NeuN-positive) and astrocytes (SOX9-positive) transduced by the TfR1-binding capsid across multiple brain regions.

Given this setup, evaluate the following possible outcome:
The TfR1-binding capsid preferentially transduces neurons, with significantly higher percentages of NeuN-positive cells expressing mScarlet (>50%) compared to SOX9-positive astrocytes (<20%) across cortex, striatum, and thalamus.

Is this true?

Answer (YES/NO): NO